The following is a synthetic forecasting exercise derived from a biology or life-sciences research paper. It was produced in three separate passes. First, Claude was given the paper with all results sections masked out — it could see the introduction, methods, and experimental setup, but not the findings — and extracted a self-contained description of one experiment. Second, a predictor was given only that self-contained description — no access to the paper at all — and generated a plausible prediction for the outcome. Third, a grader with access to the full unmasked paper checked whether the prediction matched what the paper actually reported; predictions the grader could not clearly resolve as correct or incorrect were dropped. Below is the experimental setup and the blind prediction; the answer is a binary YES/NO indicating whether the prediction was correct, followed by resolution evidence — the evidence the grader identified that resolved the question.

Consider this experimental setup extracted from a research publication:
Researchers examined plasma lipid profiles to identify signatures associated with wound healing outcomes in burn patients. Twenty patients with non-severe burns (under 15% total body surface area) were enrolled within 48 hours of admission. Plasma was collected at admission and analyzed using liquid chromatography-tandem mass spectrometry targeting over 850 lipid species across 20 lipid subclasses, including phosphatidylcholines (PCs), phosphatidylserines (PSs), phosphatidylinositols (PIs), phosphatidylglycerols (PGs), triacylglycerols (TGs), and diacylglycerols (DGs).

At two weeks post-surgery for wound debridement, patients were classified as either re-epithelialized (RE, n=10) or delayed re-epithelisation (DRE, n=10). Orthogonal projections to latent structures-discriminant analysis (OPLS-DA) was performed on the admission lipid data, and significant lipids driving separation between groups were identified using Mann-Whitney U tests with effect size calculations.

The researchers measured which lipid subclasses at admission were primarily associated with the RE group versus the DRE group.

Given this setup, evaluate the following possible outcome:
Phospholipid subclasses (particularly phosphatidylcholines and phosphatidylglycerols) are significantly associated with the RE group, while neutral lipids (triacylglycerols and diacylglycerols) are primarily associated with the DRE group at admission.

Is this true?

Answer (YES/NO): NO